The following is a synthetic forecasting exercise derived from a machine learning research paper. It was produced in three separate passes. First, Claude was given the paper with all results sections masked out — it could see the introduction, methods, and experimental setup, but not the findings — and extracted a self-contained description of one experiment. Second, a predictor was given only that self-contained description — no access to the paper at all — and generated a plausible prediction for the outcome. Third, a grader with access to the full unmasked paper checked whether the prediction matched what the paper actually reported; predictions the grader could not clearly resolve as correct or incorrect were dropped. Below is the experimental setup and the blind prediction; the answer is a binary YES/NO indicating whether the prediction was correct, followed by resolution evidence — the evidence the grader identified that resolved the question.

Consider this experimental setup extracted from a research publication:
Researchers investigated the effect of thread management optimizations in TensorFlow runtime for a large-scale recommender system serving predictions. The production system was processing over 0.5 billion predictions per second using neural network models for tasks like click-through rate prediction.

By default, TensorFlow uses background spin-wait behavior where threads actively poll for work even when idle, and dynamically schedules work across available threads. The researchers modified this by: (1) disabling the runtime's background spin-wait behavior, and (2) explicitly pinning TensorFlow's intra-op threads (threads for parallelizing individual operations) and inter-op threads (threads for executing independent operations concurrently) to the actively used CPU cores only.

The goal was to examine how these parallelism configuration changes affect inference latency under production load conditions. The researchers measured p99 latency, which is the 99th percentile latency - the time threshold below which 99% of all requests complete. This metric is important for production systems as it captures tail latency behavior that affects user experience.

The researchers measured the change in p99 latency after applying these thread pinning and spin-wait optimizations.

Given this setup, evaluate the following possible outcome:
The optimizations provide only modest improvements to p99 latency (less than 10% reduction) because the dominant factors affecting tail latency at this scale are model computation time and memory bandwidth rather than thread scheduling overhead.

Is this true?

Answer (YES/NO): NO